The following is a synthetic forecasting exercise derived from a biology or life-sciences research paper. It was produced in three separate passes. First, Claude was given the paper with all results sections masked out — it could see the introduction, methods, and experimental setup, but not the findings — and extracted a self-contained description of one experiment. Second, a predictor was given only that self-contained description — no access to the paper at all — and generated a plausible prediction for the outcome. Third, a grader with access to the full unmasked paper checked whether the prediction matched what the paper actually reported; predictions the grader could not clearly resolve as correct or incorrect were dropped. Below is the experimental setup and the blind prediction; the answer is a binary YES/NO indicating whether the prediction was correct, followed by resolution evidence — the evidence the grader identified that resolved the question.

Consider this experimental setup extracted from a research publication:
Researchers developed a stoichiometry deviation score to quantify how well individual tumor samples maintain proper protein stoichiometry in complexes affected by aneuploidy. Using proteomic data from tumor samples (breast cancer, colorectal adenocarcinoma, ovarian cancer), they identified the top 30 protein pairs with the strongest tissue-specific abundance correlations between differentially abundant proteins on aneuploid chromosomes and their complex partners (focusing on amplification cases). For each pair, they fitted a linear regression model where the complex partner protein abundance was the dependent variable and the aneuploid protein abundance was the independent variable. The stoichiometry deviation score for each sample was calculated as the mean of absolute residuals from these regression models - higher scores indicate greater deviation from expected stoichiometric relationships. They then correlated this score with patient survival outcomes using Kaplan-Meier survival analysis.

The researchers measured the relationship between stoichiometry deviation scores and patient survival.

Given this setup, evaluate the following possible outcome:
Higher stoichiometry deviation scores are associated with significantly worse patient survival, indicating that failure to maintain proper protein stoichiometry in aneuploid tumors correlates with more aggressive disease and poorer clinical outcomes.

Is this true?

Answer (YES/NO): NO